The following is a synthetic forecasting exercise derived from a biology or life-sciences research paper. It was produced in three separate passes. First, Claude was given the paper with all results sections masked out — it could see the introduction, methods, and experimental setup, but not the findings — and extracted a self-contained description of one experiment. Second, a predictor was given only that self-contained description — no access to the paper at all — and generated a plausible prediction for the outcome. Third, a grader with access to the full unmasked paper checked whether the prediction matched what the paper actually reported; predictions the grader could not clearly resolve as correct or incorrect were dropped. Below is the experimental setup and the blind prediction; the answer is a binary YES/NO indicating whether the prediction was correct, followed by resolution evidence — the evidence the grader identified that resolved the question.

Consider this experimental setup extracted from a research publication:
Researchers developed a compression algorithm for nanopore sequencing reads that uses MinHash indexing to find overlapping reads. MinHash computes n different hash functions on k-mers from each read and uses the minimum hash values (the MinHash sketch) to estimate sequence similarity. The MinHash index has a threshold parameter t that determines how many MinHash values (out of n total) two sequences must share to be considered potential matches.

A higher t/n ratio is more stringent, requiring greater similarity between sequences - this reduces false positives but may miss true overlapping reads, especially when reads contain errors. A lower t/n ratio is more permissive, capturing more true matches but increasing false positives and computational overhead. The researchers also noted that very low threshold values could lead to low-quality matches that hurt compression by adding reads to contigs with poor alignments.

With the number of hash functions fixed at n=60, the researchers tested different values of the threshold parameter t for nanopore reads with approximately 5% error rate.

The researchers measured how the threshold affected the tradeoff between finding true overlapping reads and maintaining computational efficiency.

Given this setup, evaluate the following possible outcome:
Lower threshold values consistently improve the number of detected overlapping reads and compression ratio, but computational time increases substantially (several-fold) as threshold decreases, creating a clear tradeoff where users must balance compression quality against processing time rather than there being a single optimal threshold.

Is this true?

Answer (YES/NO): NO